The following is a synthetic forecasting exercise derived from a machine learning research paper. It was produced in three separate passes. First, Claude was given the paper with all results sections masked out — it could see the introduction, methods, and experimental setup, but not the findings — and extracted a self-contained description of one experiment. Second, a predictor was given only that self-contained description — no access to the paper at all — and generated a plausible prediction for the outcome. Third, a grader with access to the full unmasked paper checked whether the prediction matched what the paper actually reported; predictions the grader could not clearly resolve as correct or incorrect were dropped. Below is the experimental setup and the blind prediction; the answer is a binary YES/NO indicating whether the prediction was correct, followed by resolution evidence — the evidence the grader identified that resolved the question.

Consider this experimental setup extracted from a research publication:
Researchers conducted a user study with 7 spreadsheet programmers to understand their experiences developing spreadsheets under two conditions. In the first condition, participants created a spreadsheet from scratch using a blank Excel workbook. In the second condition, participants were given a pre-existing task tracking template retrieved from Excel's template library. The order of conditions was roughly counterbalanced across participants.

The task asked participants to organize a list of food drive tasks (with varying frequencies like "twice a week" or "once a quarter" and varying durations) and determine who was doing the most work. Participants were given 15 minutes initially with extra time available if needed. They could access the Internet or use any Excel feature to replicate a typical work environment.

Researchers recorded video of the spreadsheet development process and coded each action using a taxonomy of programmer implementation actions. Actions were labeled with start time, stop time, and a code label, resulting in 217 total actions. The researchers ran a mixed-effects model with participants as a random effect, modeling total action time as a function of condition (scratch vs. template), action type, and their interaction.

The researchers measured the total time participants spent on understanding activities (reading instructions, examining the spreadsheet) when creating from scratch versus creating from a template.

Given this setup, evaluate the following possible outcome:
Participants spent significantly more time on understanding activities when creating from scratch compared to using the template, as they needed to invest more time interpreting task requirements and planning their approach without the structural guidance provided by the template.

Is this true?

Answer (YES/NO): NO